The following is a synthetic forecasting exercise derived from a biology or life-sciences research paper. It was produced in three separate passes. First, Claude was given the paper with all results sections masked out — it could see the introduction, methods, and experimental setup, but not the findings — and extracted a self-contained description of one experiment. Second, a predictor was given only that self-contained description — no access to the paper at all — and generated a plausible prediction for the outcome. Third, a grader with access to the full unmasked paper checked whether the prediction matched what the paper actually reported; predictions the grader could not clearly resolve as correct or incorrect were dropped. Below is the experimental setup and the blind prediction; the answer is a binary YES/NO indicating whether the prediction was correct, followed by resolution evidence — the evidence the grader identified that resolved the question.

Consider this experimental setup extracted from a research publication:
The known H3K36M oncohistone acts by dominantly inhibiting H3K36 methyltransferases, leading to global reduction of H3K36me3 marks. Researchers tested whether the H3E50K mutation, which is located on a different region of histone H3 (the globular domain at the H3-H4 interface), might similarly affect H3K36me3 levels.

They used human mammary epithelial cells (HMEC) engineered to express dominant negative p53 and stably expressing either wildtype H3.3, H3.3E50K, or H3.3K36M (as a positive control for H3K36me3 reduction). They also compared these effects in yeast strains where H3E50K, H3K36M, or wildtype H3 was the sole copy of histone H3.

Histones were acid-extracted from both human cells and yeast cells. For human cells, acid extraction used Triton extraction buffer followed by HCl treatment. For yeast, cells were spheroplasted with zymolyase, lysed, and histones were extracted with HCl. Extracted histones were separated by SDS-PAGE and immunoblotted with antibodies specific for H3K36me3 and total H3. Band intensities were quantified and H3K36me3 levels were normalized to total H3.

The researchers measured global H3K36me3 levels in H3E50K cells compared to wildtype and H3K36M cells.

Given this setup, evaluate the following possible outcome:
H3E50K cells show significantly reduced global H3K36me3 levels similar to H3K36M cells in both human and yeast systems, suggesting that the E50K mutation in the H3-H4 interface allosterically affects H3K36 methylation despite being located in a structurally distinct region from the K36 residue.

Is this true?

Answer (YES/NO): NO